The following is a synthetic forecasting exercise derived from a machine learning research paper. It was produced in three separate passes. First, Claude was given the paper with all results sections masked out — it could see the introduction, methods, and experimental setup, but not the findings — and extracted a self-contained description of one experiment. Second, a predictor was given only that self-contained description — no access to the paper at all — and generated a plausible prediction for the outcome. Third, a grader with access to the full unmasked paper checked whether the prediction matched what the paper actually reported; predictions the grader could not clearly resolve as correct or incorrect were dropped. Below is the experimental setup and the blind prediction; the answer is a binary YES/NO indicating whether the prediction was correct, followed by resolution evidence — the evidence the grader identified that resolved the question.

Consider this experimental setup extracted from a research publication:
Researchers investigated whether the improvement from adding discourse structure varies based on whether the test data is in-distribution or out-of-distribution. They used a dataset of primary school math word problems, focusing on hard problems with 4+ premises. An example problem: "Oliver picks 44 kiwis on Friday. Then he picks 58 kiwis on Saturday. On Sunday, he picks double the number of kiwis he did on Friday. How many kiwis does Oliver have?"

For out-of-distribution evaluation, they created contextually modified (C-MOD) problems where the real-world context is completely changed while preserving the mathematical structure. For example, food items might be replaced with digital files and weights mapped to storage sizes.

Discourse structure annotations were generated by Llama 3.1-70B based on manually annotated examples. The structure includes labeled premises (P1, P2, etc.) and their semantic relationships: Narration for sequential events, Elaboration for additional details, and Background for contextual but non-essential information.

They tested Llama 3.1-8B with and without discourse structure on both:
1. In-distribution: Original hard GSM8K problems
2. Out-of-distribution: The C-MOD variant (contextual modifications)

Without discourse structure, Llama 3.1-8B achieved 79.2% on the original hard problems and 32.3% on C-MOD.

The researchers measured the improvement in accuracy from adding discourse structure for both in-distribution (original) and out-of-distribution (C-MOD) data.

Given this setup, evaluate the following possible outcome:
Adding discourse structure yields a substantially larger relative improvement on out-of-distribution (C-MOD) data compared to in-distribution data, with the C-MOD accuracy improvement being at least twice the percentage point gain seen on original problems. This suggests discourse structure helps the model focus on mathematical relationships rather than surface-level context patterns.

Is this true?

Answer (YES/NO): YES